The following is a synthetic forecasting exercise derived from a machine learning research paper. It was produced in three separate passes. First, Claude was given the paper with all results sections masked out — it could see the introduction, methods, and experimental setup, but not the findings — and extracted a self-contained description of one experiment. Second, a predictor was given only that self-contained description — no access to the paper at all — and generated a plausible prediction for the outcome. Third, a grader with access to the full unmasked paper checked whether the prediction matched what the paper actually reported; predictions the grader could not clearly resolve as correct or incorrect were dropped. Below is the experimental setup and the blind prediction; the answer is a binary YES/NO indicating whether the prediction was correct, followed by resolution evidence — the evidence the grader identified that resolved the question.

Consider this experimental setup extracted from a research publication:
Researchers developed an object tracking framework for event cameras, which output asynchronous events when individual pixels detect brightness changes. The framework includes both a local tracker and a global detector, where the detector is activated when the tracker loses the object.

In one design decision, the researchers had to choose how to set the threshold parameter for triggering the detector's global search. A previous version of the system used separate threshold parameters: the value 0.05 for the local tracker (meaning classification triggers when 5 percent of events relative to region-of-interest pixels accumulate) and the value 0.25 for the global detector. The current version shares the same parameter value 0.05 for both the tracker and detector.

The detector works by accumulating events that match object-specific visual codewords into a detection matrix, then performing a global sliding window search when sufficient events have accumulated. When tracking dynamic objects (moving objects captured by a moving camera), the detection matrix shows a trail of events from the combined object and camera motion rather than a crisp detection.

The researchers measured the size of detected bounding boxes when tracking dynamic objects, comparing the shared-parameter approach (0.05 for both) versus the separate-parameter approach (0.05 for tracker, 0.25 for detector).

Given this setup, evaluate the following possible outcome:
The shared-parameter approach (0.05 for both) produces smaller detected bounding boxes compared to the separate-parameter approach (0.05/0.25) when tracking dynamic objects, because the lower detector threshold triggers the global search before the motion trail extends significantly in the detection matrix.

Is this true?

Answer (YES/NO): YES